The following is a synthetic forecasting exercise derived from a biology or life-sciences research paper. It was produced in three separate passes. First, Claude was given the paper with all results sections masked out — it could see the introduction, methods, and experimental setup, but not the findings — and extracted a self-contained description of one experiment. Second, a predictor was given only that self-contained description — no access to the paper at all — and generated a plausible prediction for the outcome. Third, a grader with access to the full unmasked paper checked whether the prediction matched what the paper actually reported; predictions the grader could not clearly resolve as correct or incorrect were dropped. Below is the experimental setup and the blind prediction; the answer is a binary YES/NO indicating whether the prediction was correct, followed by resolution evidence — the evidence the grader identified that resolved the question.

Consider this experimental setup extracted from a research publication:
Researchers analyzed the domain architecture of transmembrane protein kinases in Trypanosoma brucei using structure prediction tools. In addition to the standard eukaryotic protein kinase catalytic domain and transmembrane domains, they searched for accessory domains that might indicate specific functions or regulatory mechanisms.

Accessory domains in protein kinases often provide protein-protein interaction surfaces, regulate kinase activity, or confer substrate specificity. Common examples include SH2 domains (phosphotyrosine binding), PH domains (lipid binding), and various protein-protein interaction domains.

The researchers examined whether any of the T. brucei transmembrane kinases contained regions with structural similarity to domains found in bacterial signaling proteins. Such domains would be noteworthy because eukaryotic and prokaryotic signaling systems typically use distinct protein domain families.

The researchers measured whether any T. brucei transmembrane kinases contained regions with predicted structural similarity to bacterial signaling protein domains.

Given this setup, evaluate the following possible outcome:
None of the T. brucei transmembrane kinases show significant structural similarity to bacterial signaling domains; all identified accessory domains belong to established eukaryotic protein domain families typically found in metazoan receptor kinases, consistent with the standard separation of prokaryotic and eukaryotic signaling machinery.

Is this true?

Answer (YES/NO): NO